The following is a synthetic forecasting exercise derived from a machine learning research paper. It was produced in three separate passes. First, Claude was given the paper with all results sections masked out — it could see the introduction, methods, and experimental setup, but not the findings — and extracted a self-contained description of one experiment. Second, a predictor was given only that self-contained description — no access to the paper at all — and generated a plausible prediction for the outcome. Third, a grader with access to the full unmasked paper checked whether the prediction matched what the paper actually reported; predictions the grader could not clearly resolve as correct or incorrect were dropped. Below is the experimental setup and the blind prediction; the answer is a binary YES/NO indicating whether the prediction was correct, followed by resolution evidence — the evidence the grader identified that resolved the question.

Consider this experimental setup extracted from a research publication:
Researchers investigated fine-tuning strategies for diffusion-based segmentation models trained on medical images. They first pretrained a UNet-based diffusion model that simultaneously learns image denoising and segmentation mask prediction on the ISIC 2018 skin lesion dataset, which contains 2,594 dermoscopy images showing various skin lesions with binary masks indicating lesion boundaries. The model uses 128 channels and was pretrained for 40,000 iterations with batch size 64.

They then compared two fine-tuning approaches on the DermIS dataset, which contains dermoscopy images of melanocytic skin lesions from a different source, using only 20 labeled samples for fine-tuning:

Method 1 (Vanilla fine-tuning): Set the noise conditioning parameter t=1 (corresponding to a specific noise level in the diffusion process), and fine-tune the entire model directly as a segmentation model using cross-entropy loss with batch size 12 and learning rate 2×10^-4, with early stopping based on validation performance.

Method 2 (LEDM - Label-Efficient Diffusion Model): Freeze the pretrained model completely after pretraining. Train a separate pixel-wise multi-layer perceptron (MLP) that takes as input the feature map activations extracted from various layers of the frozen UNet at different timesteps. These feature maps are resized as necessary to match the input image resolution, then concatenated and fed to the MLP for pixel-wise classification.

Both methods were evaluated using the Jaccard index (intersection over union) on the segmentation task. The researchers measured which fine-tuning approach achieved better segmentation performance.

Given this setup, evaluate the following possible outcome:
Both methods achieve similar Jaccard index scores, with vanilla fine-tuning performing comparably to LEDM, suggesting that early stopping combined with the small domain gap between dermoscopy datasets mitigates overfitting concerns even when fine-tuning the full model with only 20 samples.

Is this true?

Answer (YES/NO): NO